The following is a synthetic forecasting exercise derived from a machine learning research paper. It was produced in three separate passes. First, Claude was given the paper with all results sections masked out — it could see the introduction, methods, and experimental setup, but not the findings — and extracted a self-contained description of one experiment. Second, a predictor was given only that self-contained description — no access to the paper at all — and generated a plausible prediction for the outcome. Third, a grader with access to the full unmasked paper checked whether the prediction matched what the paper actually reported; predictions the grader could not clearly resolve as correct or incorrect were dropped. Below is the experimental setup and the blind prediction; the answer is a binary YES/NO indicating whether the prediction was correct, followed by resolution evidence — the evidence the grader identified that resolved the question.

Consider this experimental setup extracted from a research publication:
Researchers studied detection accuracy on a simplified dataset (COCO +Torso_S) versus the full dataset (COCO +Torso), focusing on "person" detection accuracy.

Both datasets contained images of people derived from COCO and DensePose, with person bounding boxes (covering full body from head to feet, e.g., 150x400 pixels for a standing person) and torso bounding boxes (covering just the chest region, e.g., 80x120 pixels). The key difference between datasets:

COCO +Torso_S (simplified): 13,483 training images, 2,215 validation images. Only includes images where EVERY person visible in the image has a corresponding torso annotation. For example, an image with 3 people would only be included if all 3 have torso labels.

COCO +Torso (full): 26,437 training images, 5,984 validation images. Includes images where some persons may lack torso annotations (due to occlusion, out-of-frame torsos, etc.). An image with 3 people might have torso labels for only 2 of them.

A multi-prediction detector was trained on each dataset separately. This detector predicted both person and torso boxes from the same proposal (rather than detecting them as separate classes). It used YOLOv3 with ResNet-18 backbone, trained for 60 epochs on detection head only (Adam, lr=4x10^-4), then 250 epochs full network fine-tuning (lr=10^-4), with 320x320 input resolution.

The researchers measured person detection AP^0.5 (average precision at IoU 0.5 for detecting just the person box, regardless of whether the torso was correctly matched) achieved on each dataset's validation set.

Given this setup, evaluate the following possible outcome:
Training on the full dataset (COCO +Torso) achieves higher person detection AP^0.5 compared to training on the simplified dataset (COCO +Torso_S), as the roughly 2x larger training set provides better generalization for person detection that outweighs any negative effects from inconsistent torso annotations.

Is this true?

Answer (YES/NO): NO